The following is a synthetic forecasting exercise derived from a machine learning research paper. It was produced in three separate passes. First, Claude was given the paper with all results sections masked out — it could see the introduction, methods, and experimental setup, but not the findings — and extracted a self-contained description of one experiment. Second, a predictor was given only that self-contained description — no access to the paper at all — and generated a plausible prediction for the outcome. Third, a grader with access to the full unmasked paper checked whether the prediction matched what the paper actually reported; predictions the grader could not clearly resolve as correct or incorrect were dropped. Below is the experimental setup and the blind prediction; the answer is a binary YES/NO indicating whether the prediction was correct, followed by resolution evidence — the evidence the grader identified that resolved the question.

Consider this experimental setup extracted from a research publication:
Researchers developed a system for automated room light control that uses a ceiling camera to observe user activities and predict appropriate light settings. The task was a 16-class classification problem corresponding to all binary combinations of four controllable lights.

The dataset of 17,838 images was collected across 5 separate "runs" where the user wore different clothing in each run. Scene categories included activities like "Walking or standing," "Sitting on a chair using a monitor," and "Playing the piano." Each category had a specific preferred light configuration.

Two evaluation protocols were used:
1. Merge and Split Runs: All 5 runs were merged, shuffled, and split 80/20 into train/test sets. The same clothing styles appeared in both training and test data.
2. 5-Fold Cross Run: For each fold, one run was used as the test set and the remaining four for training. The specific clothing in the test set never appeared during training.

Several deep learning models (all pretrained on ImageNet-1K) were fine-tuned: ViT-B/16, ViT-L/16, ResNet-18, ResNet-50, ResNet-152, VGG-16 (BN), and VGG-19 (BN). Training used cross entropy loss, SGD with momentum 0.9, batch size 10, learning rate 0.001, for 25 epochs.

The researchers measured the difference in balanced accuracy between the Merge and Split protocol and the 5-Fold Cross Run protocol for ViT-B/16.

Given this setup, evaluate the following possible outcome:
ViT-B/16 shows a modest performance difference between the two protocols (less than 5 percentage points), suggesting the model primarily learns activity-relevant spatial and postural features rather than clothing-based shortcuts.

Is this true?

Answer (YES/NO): NO